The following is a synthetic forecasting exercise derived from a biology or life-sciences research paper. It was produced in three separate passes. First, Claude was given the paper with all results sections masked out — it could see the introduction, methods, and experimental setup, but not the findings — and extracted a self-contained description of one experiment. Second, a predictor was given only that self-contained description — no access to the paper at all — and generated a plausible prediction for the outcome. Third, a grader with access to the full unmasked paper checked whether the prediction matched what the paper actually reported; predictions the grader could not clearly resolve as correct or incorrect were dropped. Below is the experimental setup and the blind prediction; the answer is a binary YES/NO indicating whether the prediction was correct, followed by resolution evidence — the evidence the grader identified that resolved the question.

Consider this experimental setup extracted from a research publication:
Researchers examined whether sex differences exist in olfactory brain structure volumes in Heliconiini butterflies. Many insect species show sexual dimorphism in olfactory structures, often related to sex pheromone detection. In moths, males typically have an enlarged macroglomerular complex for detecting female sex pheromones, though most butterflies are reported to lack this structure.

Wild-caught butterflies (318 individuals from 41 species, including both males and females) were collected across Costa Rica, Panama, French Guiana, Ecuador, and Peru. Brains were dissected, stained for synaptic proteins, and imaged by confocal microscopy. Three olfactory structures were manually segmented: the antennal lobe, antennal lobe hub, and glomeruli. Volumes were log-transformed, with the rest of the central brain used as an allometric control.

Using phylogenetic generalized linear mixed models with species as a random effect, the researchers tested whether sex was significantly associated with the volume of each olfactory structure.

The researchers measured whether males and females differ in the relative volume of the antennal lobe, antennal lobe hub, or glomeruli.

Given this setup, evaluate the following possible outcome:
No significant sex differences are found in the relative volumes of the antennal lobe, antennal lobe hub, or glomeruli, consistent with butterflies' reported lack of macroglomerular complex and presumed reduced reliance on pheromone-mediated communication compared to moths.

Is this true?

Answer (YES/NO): YES